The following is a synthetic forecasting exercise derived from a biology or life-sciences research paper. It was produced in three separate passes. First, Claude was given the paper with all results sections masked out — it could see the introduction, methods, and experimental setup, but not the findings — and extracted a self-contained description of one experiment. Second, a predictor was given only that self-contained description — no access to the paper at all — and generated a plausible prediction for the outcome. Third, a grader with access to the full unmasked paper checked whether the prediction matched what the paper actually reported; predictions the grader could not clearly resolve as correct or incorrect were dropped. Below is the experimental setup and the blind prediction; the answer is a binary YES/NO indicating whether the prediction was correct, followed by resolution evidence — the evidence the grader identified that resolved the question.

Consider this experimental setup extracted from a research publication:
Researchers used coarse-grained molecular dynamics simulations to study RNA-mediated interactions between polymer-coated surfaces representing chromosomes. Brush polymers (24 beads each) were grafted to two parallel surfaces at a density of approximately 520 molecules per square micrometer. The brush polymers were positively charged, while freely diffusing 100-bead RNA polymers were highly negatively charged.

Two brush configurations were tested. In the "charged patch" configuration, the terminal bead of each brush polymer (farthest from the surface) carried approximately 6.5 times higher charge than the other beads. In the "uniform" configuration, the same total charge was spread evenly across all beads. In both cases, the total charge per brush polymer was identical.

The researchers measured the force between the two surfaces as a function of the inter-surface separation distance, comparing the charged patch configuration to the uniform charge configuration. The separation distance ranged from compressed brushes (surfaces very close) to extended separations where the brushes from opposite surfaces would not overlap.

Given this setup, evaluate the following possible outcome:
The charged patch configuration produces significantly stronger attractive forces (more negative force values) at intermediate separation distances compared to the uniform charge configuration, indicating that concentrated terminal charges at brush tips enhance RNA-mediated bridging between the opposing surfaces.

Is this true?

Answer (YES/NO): YES